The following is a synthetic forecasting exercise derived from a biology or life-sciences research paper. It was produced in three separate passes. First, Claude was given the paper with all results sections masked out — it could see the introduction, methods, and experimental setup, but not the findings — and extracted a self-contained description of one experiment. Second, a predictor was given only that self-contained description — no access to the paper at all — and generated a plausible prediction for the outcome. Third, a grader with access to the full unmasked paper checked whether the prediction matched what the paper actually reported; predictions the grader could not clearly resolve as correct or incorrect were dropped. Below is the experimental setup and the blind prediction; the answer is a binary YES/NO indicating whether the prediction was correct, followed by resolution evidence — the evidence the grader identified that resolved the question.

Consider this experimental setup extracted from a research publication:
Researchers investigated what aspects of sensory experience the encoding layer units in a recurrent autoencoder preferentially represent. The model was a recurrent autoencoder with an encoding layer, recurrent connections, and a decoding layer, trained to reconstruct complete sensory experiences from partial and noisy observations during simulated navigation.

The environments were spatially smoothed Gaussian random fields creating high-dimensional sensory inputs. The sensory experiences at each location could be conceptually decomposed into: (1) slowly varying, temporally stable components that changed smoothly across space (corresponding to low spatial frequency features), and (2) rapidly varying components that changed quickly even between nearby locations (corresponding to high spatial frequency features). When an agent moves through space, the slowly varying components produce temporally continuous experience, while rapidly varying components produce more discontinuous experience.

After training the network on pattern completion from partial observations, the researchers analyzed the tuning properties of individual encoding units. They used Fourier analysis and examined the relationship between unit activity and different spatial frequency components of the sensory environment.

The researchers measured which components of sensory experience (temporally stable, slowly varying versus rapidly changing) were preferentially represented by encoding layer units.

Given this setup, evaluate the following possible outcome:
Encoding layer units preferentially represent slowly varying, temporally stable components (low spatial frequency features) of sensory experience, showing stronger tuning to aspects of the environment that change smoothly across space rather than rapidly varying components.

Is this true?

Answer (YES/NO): YES